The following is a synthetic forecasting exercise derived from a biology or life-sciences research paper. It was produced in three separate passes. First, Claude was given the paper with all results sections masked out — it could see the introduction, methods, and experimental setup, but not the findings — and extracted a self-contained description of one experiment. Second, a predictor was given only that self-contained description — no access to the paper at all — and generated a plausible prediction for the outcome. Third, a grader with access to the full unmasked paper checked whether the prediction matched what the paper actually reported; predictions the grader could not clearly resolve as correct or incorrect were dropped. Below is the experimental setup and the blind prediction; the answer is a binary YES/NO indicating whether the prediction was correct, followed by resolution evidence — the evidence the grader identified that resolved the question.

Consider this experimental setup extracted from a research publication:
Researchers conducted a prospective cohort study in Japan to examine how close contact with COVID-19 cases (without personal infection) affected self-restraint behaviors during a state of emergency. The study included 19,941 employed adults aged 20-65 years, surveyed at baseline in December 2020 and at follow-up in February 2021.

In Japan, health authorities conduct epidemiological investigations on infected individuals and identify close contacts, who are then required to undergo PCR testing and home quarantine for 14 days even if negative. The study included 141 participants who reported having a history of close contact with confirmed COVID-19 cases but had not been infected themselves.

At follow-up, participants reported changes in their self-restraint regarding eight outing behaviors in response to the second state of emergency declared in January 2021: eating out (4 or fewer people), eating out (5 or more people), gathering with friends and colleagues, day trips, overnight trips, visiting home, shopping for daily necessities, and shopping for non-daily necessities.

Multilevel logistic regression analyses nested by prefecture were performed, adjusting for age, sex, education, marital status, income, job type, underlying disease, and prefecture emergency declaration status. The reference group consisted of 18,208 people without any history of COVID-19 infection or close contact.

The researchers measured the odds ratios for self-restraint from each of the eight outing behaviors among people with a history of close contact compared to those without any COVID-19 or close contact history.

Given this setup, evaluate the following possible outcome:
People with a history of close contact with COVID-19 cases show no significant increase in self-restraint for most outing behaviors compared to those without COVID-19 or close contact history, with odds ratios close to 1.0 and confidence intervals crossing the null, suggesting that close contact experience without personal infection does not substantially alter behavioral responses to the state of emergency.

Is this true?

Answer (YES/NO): YES